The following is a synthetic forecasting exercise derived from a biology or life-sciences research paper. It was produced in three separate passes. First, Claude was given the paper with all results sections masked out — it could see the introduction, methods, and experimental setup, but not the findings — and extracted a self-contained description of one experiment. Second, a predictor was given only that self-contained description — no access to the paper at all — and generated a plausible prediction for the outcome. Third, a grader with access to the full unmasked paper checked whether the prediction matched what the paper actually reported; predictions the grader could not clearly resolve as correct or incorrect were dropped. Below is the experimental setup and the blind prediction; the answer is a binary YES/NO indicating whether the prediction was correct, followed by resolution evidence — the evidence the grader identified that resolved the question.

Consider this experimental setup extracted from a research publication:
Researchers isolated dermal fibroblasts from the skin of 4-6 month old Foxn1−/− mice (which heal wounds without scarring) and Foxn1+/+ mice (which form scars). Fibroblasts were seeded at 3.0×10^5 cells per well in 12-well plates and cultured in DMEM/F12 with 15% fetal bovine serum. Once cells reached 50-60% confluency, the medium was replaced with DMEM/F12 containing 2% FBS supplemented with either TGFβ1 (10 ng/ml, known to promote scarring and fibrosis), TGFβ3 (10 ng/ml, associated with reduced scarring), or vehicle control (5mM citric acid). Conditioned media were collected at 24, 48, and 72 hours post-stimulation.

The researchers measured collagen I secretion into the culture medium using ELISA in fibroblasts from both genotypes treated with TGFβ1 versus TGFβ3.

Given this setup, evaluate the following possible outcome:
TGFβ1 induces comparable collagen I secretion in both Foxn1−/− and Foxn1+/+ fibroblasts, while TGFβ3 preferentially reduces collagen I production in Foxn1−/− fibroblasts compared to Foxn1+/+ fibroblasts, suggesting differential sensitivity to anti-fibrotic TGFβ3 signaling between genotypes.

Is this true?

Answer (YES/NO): NO